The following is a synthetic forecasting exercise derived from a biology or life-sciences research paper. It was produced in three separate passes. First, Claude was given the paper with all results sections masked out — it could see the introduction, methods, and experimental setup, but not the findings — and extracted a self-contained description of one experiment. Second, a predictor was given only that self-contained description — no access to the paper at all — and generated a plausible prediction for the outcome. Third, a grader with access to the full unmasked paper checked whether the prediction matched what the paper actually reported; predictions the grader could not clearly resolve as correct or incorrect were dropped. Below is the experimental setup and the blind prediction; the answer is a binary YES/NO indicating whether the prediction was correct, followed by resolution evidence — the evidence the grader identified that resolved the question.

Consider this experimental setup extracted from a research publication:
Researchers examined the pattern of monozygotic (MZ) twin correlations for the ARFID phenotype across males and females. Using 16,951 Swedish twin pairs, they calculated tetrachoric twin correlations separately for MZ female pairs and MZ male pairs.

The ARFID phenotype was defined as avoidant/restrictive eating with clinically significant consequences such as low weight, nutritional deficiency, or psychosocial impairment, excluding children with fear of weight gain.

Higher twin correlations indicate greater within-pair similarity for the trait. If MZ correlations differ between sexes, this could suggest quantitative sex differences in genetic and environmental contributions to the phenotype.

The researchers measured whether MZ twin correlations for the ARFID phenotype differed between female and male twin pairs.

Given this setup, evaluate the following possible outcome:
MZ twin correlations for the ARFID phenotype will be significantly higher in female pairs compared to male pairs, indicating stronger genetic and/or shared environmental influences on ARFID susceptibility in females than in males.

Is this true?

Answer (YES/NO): NO